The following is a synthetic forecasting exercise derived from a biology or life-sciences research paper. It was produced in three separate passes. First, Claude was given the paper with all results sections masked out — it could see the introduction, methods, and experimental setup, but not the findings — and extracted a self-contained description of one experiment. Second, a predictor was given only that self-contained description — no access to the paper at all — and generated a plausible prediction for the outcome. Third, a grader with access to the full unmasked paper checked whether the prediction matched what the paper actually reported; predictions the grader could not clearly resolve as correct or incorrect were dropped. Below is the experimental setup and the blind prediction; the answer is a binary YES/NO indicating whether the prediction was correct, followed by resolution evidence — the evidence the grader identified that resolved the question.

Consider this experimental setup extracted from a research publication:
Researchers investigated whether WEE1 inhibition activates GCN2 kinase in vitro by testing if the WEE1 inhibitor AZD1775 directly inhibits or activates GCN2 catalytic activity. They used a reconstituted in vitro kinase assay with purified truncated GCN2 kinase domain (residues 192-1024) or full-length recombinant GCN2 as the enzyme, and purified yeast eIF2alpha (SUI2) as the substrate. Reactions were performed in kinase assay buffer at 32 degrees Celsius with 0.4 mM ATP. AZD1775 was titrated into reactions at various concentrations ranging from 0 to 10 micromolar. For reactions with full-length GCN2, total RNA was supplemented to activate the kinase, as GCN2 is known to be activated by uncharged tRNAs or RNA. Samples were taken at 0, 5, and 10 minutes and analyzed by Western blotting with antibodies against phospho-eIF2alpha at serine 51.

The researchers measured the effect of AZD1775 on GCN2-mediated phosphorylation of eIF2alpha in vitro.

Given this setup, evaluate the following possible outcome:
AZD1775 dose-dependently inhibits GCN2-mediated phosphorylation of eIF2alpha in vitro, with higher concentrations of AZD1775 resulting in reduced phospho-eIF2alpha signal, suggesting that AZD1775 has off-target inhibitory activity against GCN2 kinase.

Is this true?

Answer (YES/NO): NO